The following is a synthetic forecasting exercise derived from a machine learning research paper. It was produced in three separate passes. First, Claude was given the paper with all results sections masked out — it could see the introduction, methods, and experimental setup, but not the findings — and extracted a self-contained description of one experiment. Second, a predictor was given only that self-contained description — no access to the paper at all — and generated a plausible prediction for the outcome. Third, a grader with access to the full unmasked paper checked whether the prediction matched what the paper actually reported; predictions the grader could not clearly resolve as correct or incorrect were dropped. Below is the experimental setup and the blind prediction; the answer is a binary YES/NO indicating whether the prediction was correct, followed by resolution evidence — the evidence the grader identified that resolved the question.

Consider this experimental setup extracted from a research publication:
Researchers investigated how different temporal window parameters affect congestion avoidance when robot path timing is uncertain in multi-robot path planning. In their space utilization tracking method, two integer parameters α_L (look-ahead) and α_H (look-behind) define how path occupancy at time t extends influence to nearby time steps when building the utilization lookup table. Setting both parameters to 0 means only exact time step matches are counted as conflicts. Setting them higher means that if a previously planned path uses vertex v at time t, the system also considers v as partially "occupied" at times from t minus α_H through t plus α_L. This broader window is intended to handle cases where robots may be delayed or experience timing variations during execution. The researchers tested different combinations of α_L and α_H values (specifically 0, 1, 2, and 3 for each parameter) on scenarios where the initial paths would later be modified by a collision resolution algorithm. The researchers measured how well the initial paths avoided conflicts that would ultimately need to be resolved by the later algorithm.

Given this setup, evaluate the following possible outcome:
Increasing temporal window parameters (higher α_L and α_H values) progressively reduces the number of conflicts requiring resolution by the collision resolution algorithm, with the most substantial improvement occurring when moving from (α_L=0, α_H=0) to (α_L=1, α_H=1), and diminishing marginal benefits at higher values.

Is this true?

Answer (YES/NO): NO